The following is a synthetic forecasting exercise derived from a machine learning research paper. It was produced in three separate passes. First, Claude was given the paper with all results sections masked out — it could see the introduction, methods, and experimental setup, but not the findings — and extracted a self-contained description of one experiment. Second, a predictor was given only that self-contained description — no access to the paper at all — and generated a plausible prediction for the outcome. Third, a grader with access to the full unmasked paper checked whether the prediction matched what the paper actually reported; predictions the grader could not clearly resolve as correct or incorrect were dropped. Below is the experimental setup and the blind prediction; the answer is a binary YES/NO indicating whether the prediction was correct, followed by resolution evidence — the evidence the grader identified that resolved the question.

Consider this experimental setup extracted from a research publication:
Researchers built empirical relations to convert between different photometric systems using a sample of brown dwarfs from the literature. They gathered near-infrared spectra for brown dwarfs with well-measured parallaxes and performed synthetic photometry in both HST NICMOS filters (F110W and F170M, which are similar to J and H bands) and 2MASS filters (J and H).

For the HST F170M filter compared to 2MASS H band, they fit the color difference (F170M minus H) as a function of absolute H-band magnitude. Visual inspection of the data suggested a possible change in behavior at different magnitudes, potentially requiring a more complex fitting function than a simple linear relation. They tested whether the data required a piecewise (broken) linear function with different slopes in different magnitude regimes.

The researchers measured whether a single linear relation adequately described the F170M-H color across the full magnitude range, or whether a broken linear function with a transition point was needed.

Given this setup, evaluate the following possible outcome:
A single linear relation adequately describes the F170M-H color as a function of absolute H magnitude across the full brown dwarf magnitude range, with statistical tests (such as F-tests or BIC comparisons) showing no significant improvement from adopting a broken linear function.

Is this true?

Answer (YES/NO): NO